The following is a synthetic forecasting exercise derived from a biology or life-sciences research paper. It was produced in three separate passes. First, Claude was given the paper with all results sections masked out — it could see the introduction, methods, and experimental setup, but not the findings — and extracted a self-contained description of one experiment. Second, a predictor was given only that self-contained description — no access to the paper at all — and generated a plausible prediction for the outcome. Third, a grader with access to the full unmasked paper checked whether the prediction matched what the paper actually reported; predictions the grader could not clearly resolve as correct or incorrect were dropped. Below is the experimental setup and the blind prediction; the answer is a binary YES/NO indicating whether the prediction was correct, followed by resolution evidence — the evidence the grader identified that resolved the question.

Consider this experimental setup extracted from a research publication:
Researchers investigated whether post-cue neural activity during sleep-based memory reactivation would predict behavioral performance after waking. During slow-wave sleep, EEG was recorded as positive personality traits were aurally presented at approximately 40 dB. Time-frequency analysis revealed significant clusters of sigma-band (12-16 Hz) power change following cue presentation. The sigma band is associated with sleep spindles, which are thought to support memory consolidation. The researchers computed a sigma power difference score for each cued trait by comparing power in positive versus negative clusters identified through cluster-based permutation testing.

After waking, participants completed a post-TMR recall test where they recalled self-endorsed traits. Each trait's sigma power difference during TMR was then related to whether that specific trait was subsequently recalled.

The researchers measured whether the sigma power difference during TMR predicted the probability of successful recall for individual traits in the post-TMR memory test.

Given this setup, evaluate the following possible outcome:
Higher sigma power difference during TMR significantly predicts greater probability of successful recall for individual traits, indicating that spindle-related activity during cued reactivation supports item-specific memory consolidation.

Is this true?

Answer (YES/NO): NO